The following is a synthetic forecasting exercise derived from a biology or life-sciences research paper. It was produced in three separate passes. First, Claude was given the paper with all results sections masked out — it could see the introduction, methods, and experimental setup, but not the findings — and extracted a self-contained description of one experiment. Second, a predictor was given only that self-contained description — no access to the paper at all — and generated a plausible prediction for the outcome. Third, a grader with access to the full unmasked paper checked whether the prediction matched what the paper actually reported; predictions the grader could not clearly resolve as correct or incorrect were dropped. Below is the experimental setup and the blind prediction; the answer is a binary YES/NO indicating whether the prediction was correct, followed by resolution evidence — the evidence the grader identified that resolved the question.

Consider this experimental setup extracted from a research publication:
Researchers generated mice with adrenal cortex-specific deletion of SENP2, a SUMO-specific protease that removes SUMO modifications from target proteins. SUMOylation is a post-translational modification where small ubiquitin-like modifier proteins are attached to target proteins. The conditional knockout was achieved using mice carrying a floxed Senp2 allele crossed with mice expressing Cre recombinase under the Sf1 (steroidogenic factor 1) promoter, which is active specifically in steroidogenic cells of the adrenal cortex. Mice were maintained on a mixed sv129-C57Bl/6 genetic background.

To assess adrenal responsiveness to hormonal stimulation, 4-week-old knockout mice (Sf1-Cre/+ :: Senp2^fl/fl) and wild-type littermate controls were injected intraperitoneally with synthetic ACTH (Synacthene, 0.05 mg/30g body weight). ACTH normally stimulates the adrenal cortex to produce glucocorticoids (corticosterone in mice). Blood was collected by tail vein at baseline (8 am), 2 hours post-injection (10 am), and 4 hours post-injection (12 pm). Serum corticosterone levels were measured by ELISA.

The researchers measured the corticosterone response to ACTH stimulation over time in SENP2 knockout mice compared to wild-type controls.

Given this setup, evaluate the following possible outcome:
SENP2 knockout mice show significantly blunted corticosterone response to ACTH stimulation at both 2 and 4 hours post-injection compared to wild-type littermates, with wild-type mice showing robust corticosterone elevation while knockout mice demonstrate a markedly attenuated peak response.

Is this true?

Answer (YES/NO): YES